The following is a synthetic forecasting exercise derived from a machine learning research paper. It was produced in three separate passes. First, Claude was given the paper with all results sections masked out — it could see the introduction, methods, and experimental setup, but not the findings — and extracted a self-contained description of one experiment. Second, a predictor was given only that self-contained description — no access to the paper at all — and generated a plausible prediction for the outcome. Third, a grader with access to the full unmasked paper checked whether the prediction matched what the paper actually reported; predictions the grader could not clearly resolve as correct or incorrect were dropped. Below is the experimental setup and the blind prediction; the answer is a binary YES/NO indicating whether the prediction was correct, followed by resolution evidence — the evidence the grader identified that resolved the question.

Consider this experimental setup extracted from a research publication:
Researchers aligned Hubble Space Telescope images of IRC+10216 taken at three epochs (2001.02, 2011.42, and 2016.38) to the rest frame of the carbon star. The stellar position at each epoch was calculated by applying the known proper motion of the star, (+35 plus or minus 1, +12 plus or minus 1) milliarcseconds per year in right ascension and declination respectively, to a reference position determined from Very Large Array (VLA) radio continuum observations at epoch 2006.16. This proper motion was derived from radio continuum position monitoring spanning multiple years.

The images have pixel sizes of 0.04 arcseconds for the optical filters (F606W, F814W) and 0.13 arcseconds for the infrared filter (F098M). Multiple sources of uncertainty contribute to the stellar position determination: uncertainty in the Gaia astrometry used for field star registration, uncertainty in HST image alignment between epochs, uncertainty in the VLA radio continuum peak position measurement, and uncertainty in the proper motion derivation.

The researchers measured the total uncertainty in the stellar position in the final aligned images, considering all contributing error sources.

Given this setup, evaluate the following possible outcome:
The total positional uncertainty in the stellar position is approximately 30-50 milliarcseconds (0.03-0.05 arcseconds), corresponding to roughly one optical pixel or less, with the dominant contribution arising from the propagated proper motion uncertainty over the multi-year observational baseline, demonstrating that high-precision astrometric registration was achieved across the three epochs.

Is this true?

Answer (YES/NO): NO